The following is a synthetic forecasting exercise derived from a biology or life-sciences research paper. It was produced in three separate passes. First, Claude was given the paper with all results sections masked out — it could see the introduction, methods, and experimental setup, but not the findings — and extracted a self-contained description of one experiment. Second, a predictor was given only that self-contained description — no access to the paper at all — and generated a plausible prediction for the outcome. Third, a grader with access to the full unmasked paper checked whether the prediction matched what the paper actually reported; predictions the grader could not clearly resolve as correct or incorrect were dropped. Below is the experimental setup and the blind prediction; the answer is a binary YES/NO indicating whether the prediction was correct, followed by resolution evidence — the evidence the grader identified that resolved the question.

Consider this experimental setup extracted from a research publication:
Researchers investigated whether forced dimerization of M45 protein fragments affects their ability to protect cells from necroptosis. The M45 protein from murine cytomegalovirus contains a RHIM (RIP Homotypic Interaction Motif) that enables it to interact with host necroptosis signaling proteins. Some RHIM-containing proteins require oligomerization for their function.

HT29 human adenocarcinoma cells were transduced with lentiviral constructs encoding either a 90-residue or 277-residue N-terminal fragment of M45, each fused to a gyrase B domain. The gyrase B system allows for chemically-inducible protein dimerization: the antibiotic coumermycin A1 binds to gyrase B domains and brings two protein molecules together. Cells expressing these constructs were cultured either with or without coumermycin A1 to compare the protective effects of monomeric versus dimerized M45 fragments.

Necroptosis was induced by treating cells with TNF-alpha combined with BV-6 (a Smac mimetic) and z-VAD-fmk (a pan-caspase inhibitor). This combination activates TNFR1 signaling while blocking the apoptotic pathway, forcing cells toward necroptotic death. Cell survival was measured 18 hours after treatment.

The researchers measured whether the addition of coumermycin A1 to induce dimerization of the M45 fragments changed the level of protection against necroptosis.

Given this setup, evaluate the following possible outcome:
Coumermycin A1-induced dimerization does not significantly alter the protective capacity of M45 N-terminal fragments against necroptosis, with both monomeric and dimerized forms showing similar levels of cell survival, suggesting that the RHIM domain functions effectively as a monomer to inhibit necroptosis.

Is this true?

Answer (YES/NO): YES